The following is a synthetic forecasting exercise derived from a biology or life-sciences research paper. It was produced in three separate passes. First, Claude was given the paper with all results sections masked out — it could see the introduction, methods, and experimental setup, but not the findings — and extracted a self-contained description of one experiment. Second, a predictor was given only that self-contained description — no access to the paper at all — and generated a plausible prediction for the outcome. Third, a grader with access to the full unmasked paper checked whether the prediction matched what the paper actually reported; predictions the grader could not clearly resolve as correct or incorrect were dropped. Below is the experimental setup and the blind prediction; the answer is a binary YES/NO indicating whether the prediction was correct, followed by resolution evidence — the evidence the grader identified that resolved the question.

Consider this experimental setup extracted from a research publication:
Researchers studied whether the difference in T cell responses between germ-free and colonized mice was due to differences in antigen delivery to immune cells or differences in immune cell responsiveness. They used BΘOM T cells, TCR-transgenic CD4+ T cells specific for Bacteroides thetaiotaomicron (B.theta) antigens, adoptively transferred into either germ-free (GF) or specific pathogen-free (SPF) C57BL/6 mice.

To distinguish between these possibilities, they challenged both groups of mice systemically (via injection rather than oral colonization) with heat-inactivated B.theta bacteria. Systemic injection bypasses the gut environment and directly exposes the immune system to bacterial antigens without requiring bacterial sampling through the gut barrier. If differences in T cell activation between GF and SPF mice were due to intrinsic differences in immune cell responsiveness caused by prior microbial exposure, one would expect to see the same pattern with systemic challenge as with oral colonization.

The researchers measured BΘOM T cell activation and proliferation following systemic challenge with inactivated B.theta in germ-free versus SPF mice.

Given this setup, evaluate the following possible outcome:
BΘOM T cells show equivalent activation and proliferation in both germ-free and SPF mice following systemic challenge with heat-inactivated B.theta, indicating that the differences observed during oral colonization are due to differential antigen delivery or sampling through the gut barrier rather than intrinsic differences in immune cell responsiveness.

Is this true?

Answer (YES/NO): YES